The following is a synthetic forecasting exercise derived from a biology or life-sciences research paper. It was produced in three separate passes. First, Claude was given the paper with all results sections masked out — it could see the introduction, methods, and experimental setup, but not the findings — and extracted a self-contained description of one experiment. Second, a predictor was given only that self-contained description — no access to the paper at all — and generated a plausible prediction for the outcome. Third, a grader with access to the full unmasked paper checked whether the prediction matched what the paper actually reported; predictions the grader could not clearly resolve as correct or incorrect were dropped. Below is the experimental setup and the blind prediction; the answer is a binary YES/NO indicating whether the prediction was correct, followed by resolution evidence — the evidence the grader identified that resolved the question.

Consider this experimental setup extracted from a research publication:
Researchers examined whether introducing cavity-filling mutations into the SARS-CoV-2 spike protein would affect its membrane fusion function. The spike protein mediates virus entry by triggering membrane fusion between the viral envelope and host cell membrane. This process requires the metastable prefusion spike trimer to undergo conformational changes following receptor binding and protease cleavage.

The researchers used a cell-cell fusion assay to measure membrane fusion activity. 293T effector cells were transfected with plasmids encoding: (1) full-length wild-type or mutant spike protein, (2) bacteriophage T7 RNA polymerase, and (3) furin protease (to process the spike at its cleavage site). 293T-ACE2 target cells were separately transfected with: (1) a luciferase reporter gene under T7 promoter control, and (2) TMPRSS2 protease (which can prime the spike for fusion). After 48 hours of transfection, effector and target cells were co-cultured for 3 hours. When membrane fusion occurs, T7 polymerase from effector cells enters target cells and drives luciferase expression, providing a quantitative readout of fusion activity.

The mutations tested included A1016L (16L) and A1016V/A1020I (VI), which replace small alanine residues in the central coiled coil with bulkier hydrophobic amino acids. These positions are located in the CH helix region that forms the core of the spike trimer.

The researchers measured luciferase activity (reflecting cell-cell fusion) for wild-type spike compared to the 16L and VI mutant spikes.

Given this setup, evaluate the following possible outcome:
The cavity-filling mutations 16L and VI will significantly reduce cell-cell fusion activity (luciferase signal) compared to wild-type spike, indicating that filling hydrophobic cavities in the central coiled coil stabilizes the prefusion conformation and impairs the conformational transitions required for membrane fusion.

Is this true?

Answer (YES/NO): NO